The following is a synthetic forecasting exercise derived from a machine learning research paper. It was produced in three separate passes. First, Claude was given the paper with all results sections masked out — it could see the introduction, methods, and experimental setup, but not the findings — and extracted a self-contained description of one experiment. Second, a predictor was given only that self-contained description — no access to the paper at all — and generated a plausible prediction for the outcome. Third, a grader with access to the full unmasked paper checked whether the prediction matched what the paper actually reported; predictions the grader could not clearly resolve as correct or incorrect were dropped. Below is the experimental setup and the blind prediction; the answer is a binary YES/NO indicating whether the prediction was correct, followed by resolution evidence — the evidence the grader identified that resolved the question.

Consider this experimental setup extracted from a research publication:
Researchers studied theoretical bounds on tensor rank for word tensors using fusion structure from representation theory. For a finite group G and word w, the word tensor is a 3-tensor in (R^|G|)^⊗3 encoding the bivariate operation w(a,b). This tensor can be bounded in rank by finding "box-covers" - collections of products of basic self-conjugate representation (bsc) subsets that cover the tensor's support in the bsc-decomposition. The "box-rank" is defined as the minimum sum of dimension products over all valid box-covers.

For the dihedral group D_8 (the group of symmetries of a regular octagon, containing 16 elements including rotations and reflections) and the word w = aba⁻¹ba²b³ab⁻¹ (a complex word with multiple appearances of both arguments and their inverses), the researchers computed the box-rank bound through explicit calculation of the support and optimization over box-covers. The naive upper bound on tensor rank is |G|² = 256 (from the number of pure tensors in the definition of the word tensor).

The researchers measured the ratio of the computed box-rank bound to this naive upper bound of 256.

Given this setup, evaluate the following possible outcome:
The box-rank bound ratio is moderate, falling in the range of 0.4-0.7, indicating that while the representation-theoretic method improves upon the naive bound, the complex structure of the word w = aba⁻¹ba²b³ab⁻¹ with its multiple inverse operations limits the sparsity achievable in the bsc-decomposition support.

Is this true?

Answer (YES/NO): NO